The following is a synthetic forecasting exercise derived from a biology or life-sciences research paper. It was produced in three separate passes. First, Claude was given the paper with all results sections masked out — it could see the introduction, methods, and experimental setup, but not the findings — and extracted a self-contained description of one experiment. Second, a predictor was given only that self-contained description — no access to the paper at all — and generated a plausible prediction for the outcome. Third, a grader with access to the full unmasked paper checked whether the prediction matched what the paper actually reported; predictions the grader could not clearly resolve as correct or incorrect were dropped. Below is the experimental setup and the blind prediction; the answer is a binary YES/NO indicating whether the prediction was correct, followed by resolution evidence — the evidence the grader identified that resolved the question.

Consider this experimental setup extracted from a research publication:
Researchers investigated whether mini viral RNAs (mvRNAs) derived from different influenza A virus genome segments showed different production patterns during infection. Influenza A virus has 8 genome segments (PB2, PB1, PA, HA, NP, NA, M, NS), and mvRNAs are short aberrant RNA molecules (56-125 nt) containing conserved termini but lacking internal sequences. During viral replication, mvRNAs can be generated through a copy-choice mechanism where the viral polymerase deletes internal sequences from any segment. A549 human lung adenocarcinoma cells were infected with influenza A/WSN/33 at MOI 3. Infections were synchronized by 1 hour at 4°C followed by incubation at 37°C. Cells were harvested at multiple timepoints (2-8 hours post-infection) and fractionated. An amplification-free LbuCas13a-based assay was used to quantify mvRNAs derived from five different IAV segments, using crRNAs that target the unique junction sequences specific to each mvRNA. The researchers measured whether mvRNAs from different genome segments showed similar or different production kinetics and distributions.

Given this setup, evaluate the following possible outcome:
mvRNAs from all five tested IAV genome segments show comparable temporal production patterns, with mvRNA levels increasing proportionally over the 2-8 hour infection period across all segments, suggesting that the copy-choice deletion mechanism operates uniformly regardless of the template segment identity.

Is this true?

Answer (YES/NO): NO